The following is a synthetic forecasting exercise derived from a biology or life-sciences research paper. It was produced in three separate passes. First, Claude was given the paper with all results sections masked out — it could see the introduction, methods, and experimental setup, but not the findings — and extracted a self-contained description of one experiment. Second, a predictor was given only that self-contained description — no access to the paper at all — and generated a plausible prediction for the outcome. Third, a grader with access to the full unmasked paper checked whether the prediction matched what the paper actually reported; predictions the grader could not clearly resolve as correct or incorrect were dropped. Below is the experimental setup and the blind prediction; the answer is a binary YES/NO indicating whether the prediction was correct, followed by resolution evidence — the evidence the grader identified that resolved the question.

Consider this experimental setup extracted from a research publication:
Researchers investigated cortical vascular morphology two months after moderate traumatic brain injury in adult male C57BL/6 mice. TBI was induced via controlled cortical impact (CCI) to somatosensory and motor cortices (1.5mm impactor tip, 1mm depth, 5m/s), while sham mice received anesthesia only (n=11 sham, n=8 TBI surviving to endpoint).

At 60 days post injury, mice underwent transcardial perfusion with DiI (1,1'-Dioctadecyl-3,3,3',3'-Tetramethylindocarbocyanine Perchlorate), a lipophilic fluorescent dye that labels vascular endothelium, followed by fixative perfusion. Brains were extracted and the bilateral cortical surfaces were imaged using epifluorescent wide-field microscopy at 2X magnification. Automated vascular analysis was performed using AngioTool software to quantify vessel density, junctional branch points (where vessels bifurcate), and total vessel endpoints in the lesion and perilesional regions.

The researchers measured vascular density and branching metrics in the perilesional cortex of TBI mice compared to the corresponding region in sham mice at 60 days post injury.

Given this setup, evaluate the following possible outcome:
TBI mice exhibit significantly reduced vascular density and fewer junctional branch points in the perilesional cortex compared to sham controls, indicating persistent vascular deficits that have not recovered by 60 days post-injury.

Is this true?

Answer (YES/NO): NO